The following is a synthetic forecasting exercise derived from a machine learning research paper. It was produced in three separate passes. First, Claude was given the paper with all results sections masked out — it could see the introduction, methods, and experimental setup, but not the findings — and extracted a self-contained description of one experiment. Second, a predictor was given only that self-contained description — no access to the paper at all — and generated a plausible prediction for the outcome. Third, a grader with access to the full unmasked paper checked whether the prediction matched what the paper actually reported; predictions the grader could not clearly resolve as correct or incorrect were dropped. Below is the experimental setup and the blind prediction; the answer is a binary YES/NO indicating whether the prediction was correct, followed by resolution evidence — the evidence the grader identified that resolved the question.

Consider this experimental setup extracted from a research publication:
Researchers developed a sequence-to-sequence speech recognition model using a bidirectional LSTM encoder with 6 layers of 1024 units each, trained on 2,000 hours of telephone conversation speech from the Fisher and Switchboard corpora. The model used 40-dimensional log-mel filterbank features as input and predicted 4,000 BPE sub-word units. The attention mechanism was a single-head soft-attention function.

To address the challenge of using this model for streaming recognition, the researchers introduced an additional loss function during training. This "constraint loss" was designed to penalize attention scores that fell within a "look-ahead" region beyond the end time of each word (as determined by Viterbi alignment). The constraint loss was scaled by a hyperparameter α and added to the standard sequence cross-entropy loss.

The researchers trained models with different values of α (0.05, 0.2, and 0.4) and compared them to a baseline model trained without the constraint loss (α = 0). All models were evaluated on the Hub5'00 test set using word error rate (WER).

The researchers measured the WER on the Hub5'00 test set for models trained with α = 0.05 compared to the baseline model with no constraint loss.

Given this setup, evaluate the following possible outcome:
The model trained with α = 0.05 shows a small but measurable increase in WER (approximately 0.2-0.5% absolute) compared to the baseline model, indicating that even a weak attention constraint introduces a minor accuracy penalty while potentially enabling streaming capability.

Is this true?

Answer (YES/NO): NO